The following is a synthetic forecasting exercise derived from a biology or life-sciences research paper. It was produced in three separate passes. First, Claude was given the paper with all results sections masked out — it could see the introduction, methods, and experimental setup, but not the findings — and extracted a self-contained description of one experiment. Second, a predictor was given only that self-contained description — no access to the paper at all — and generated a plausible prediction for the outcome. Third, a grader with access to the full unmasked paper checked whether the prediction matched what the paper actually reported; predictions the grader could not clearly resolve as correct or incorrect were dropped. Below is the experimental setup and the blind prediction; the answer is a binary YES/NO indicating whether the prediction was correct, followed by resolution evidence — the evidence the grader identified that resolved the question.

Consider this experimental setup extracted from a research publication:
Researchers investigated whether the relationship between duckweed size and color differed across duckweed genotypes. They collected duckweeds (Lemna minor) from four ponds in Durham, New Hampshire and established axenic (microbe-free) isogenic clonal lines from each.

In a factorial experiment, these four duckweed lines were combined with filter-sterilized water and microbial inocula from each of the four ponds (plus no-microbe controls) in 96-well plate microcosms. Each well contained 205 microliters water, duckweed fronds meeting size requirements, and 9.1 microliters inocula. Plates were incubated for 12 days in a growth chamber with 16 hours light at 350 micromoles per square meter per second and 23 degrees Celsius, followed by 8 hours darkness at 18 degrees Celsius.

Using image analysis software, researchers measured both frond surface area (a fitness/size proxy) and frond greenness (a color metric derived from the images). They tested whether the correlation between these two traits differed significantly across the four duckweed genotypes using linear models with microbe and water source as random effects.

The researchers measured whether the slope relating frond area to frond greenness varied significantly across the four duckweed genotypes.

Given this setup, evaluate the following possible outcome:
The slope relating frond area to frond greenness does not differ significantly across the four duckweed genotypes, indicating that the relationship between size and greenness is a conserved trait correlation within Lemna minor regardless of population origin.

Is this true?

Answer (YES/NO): YES